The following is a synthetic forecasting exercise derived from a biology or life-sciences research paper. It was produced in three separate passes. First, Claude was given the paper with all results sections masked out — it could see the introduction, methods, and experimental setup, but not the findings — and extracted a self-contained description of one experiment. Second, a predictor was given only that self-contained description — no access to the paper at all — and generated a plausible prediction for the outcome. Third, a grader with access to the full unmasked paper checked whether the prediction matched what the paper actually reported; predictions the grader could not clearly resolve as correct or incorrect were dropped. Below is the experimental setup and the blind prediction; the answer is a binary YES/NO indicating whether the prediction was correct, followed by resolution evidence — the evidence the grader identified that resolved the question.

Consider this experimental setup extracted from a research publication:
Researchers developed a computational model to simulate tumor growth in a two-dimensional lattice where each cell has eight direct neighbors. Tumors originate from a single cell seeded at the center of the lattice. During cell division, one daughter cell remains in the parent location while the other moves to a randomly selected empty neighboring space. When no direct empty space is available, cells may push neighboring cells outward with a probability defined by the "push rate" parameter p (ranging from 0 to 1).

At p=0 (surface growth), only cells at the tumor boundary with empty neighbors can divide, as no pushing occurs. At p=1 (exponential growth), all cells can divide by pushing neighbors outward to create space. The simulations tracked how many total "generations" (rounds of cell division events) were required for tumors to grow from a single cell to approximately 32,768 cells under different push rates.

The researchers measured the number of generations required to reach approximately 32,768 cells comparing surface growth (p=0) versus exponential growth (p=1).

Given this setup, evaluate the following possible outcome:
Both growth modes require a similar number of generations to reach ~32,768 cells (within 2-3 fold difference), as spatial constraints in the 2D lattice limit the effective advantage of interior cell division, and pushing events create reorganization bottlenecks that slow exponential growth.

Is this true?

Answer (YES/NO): NO